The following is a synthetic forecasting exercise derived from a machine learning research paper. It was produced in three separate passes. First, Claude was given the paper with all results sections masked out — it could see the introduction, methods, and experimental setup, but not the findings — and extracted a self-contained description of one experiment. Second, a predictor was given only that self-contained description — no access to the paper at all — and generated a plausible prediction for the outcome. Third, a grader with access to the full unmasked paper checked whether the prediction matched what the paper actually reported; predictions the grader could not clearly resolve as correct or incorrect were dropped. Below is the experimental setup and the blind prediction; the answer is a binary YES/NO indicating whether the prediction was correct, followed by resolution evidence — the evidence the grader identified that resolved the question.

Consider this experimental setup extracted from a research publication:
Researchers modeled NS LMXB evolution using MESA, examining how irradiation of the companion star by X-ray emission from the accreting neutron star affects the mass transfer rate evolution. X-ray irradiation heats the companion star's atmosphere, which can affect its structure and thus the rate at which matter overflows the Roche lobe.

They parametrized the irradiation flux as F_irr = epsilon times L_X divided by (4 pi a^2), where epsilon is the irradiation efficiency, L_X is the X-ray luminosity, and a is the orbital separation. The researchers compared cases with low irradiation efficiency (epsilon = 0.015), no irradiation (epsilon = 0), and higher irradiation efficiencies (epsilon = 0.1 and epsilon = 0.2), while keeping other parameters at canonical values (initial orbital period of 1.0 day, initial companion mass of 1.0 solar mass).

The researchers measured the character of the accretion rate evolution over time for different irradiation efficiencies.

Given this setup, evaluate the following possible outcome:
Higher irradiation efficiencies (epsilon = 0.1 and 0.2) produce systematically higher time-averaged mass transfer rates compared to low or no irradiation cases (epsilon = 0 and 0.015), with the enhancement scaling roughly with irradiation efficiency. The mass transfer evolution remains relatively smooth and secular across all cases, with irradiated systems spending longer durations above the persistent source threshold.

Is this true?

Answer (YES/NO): NO